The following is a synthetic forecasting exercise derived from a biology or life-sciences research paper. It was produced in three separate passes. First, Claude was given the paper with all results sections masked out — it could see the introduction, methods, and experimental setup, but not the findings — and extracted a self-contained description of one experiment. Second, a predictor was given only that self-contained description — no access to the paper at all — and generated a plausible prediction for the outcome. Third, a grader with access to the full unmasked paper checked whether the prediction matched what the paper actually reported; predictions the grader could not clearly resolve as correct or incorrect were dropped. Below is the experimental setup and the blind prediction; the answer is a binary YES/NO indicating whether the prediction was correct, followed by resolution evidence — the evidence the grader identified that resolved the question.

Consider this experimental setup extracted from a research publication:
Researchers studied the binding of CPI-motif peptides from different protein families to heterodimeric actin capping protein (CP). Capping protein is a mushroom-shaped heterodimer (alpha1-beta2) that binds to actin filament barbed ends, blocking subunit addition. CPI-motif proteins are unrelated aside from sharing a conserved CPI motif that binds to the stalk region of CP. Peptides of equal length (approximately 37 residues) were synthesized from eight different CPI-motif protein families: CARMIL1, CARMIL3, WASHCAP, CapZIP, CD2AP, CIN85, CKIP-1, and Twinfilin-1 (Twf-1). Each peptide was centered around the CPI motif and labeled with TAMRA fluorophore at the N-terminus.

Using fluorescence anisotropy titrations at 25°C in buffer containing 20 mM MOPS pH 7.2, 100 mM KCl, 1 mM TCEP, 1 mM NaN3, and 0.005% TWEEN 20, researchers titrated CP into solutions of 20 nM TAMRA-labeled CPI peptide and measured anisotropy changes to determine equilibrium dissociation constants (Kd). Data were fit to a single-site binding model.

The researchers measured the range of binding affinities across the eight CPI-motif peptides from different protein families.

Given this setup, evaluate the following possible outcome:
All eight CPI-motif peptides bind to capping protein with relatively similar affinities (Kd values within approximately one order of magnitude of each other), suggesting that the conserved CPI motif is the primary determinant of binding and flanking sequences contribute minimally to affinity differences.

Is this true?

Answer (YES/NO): NO